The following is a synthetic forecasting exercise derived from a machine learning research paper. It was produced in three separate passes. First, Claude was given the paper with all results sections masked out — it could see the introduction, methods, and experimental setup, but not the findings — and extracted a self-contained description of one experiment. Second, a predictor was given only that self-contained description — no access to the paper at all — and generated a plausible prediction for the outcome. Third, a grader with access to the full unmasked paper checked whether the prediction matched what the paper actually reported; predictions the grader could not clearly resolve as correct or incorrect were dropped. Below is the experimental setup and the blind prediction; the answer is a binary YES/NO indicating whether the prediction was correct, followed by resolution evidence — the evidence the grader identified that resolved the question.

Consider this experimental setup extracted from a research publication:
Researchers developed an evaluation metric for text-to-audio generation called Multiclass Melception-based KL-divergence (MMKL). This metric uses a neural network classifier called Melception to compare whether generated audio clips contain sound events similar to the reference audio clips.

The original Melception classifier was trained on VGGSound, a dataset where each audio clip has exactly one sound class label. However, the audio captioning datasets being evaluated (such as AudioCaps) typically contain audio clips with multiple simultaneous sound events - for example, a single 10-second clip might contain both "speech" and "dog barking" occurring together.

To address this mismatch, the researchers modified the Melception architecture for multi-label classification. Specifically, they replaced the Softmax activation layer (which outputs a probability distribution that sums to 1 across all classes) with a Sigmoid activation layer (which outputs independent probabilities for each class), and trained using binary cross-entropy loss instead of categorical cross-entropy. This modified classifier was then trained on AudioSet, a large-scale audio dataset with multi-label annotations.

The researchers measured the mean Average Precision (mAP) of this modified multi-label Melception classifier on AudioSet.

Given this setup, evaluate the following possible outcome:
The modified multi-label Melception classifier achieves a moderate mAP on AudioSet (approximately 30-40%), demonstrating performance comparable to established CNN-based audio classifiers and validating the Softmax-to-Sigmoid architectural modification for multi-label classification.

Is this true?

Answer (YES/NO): YES